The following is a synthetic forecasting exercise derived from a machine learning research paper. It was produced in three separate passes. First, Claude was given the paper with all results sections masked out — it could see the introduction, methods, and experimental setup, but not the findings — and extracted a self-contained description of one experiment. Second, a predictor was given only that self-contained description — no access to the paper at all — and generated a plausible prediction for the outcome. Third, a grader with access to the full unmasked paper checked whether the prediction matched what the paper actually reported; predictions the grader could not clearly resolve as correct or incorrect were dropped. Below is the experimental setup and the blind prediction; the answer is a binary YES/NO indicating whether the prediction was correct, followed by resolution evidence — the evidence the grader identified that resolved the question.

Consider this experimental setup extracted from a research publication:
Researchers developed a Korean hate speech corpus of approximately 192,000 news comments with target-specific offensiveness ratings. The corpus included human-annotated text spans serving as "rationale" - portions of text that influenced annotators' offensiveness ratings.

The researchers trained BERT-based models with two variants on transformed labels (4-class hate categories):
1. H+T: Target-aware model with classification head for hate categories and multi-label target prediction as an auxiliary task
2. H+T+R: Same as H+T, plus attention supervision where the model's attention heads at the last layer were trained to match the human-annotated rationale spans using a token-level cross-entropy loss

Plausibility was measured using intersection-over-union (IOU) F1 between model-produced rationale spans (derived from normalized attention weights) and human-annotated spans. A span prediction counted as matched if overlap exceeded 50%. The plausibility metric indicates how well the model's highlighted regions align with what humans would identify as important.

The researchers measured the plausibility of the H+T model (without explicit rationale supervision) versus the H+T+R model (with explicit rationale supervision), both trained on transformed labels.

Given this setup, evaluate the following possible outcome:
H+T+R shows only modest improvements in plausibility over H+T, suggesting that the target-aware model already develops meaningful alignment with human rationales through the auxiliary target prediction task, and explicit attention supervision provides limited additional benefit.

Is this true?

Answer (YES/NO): NO